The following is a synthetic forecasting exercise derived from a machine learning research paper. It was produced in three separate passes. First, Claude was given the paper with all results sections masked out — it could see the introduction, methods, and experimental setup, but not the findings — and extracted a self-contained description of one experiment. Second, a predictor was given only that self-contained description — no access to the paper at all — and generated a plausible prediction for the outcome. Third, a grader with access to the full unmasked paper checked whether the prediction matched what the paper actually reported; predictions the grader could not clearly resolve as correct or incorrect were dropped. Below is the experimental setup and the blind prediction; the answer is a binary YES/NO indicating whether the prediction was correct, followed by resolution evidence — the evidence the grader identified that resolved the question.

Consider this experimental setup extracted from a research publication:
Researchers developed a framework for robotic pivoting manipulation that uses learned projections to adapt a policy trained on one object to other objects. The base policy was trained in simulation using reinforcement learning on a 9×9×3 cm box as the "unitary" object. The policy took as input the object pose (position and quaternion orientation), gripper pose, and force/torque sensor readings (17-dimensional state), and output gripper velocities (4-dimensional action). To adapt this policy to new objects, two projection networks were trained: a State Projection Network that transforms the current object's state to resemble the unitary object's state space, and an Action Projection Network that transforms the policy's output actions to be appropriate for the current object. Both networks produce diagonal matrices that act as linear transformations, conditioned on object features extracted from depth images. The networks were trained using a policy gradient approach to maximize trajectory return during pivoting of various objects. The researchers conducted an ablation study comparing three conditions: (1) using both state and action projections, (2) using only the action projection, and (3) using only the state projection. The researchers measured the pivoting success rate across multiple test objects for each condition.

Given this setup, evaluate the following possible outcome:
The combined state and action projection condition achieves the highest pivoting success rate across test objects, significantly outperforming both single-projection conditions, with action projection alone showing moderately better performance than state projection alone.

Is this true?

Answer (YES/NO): NO